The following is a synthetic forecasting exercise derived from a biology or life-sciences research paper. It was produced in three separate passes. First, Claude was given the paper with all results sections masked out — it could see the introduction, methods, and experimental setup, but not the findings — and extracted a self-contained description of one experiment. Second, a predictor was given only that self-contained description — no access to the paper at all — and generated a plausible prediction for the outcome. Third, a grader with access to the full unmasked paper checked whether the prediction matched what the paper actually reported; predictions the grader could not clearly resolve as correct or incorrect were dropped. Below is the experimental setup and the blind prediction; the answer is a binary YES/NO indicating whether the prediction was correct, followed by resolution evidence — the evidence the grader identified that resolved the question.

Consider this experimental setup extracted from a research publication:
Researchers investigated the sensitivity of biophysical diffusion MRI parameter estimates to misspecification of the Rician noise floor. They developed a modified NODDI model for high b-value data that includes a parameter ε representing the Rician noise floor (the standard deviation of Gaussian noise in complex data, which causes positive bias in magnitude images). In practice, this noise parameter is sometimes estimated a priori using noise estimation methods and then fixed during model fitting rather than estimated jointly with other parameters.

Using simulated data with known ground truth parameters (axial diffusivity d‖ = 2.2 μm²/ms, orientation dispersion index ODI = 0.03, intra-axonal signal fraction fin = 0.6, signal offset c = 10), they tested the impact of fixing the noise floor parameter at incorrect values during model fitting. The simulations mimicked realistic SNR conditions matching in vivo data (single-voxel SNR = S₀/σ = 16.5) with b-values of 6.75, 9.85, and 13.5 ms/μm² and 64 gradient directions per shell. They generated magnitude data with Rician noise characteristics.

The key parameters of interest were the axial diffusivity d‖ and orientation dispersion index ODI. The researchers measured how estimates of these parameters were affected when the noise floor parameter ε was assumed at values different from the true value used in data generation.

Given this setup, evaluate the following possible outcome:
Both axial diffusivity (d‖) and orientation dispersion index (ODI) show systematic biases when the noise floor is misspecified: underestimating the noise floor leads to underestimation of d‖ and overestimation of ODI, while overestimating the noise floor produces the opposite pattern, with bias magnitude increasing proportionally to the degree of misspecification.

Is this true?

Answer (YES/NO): NO